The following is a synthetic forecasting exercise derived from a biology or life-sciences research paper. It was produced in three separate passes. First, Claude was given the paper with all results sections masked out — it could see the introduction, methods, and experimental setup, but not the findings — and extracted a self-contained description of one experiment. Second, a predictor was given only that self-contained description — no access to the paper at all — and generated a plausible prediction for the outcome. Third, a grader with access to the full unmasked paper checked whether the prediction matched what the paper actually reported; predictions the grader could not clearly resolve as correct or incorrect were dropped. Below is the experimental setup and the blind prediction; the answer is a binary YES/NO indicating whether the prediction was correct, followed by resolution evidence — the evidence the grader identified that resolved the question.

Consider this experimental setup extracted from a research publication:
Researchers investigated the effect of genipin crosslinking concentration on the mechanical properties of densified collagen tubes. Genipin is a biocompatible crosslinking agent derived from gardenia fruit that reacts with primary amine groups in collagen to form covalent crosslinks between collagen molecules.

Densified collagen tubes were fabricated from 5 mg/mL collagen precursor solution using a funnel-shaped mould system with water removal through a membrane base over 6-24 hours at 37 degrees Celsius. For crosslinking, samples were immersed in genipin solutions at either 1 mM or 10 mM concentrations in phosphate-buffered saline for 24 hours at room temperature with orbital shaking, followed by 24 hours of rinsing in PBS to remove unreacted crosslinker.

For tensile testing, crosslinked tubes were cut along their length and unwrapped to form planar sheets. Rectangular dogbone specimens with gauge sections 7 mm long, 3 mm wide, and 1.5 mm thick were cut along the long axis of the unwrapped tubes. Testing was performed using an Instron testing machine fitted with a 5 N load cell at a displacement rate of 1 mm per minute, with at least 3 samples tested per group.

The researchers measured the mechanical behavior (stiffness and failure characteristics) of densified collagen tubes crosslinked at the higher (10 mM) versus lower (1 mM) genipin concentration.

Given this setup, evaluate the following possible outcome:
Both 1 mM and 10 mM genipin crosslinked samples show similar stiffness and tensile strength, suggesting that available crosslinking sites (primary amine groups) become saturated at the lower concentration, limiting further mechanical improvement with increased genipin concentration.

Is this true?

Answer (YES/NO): NO